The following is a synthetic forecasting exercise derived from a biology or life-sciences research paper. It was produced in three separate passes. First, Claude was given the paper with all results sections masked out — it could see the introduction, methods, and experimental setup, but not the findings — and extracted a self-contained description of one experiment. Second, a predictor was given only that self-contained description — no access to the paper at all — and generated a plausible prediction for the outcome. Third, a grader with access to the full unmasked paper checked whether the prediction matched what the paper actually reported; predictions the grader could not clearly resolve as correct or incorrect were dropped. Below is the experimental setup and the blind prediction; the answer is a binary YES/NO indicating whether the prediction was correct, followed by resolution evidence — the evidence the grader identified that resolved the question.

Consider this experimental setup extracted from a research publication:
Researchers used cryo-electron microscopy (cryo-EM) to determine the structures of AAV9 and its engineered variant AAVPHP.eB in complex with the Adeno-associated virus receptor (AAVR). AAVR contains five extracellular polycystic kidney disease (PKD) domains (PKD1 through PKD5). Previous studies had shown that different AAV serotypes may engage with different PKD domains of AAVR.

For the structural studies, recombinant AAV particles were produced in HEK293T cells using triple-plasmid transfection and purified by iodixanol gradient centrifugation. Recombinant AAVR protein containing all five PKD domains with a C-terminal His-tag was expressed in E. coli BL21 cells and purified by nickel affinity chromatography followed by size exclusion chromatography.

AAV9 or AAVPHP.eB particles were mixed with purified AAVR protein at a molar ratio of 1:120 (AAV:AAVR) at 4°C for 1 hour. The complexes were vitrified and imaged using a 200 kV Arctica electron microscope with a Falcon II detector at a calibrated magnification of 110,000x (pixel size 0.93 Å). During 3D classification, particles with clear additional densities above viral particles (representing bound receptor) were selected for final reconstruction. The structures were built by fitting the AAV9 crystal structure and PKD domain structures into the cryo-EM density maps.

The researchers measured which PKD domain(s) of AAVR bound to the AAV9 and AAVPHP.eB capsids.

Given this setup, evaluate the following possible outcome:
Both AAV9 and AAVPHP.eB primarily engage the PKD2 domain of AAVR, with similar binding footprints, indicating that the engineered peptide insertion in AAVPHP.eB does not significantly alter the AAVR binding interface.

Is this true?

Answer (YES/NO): YES